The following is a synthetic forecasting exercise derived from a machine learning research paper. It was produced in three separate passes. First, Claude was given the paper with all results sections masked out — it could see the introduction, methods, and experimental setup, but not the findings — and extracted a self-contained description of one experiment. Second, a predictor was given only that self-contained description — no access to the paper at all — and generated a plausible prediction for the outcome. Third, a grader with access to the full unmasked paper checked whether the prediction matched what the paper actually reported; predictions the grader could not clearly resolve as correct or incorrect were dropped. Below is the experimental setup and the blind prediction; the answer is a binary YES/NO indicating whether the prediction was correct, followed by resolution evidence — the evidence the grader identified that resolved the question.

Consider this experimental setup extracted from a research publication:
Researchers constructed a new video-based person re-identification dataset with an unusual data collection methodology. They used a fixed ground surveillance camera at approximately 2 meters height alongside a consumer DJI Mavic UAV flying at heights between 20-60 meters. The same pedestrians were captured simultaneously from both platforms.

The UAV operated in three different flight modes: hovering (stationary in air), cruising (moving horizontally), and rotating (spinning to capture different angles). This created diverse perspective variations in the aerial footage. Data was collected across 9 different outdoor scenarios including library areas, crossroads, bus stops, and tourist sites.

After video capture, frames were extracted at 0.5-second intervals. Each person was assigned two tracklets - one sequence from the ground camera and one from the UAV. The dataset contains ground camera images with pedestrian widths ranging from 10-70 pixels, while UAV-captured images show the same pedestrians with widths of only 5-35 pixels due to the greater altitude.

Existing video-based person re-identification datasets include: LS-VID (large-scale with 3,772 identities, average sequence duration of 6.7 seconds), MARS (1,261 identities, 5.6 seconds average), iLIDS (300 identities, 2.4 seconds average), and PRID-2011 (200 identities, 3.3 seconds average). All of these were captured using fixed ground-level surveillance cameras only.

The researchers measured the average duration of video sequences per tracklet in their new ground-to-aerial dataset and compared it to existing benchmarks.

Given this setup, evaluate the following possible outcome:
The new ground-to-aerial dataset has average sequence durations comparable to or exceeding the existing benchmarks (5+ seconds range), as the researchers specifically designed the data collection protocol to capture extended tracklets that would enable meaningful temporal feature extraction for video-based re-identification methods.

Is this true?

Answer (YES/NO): YES